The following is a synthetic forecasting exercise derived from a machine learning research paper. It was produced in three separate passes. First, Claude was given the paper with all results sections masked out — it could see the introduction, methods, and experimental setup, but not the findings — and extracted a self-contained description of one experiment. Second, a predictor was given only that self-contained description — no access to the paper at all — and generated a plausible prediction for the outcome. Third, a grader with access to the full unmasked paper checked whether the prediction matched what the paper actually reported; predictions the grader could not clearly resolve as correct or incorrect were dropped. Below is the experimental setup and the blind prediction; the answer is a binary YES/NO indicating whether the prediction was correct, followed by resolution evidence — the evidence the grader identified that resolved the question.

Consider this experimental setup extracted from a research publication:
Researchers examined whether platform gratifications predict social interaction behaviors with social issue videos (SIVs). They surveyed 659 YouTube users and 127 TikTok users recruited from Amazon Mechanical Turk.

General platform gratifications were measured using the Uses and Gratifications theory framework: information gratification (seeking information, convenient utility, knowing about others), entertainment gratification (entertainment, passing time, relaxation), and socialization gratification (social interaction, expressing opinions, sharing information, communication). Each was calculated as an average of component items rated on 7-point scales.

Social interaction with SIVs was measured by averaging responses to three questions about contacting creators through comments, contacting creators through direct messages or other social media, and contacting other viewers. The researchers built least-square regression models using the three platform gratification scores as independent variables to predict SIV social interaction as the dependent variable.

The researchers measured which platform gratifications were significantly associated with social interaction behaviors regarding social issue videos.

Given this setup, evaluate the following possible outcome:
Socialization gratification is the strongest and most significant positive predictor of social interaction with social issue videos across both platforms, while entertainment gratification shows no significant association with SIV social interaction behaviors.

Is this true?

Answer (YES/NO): YES